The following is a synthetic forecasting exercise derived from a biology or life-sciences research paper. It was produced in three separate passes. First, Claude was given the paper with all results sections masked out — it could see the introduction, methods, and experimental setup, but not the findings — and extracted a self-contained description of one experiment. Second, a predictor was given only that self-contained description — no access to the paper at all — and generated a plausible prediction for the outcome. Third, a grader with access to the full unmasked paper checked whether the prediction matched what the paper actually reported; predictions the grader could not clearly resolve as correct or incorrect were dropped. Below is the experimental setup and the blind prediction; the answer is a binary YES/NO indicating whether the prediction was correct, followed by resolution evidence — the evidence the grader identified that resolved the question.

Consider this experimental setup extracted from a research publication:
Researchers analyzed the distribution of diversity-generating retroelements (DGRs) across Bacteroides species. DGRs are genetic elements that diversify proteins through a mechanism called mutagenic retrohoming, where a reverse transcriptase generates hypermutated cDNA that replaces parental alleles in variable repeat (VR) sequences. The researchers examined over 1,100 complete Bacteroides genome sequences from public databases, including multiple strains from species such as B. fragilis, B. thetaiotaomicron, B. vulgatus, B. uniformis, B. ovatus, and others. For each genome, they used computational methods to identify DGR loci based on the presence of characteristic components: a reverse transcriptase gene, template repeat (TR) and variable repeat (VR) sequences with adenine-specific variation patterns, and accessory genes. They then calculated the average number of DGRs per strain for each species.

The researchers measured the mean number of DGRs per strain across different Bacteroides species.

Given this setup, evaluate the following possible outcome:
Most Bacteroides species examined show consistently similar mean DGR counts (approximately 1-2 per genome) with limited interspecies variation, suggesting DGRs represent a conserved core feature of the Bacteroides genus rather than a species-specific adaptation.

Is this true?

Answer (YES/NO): NO